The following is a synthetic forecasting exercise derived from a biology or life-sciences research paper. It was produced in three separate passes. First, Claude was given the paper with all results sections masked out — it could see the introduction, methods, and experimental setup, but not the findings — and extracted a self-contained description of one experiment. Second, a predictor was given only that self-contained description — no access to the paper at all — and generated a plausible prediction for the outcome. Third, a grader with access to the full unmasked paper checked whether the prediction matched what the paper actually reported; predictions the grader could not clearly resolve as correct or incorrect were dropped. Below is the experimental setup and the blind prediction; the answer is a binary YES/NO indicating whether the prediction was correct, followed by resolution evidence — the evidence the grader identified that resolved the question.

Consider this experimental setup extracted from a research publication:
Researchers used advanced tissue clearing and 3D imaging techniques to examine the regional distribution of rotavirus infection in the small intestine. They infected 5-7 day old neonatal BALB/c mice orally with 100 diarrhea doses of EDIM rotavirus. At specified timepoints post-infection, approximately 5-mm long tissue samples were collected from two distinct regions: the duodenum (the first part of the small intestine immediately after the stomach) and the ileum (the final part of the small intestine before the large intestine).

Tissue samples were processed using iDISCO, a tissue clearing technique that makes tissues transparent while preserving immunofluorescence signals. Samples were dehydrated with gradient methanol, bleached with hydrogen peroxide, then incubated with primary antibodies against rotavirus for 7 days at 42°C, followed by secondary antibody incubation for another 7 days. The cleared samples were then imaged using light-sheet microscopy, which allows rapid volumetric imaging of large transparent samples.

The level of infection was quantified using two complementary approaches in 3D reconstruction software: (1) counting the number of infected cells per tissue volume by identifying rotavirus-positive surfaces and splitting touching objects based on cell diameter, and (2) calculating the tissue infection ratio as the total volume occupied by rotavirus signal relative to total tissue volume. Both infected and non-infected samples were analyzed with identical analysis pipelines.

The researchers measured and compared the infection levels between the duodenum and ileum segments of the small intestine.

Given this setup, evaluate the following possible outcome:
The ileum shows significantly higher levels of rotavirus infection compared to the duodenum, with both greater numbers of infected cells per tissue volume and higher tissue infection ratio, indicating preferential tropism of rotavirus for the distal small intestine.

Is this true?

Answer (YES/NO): NO